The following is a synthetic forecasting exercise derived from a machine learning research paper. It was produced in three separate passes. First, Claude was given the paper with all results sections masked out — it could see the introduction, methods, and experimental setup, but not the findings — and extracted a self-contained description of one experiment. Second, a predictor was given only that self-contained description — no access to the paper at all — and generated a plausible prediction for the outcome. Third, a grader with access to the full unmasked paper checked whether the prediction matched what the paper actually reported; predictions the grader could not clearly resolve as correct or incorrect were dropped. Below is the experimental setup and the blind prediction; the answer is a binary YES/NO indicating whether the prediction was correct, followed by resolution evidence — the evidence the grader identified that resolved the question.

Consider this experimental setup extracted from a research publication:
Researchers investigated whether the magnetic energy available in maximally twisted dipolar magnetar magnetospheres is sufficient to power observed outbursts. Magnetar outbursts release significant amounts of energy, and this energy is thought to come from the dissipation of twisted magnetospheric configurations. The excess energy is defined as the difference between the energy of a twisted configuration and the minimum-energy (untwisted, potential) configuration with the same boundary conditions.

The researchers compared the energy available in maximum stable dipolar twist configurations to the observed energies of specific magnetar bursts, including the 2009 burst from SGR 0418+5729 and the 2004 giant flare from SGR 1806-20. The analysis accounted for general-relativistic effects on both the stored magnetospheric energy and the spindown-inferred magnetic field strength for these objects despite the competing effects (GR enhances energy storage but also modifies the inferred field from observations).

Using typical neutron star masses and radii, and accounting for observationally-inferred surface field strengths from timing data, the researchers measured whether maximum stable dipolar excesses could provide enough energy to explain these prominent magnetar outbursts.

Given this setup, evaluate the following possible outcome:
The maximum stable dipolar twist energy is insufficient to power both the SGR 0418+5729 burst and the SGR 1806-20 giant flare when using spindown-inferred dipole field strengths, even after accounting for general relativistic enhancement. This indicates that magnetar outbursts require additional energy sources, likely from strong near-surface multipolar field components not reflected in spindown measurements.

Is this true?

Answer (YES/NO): NO